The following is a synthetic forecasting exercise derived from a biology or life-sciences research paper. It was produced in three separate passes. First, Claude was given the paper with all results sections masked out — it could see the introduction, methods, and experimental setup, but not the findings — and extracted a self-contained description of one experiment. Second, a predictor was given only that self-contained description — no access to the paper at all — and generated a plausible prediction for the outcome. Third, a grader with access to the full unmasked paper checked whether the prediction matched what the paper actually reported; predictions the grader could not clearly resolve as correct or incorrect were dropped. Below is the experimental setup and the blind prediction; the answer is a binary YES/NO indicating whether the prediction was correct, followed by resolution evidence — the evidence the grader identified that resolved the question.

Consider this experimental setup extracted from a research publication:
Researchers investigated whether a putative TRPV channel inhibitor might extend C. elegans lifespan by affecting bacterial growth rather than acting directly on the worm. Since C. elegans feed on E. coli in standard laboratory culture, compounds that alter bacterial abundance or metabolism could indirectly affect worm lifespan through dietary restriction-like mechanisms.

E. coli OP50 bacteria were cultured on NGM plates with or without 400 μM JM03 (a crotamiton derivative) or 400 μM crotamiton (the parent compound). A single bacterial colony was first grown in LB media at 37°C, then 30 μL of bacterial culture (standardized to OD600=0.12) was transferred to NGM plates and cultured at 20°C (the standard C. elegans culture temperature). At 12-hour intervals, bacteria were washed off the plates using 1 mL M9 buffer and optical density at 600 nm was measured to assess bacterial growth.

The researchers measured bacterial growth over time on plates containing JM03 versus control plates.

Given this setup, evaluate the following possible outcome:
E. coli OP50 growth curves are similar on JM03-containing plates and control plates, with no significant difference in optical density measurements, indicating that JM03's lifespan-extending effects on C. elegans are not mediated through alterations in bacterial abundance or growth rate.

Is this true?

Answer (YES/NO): YES